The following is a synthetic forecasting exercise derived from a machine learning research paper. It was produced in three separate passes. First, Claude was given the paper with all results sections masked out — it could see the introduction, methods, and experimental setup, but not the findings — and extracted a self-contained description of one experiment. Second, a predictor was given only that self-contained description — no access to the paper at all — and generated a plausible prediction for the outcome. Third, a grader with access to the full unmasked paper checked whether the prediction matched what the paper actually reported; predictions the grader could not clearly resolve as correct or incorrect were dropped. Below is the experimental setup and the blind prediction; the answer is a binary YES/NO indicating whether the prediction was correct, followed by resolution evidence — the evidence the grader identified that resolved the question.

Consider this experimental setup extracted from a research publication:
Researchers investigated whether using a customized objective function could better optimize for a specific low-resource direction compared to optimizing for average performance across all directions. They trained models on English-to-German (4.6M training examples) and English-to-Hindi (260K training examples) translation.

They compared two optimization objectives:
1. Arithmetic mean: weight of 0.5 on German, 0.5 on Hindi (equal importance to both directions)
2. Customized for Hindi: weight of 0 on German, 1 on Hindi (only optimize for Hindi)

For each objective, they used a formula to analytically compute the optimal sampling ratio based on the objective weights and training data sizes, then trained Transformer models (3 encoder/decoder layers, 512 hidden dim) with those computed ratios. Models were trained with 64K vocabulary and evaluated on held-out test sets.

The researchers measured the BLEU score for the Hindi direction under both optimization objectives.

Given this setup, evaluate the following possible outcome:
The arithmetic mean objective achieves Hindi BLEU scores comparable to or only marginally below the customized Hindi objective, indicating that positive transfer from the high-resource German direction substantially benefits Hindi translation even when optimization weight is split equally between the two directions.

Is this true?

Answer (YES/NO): YES